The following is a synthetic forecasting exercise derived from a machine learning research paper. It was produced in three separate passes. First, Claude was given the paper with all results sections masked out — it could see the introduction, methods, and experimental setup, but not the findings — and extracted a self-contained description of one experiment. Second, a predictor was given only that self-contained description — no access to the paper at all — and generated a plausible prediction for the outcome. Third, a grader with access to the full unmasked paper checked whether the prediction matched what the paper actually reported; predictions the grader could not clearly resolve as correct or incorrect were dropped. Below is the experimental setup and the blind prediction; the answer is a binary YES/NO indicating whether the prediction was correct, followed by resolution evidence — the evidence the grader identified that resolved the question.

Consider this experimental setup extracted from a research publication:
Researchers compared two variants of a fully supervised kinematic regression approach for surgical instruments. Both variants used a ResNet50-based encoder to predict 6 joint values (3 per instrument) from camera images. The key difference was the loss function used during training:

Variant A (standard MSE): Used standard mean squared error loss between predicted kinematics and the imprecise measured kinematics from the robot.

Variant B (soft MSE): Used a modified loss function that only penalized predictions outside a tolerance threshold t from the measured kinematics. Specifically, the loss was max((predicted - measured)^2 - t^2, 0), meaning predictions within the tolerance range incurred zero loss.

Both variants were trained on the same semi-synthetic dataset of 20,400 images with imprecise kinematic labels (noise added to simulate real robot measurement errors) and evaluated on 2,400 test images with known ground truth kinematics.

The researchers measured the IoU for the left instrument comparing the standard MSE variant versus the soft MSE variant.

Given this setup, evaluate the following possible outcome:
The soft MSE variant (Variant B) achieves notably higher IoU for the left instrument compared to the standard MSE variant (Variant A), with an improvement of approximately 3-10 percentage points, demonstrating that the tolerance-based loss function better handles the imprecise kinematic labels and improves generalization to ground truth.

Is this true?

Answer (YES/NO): NO